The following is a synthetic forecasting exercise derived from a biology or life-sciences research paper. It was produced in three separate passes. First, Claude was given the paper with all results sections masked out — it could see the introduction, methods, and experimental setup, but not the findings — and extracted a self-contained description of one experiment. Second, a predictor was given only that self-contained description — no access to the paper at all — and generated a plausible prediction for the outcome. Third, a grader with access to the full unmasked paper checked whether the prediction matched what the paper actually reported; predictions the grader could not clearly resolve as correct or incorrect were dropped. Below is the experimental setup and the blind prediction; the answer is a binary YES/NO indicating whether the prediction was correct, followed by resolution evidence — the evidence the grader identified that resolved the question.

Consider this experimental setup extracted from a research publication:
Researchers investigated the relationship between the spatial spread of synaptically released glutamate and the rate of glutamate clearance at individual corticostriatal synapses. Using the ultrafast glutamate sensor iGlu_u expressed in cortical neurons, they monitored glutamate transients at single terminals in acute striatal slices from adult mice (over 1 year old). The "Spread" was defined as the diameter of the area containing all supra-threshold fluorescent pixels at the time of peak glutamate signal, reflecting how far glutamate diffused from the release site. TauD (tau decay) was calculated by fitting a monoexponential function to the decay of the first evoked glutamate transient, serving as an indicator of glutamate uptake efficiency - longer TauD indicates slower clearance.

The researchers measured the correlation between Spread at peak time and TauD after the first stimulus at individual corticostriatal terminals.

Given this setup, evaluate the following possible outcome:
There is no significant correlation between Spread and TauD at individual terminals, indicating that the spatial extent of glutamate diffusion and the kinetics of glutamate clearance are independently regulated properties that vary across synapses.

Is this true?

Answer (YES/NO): NO